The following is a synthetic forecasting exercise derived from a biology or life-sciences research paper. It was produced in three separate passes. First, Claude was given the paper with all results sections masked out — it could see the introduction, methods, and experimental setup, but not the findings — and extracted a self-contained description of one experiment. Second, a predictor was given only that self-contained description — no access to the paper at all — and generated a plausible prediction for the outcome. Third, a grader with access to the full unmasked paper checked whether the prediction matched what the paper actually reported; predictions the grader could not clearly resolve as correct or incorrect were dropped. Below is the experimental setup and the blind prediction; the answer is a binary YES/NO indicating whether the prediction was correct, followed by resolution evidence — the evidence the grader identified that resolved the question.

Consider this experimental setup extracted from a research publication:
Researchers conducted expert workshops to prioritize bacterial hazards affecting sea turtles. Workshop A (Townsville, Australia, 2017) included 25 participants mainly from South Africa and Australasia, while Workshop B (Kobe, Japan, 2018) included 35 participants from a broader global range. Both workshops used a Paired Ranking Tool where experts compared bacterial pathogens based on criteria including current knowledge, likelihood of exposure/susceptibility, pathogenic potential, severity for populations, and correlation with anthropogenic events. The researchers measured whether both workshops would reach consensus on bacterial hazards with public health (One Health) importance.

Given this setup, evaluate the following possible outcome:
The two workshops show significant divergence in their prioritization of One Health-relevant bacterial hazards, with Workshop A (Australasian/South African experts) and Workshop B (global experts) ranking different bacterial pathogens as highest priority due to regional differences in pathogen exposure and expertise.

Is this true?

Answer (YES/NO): NO